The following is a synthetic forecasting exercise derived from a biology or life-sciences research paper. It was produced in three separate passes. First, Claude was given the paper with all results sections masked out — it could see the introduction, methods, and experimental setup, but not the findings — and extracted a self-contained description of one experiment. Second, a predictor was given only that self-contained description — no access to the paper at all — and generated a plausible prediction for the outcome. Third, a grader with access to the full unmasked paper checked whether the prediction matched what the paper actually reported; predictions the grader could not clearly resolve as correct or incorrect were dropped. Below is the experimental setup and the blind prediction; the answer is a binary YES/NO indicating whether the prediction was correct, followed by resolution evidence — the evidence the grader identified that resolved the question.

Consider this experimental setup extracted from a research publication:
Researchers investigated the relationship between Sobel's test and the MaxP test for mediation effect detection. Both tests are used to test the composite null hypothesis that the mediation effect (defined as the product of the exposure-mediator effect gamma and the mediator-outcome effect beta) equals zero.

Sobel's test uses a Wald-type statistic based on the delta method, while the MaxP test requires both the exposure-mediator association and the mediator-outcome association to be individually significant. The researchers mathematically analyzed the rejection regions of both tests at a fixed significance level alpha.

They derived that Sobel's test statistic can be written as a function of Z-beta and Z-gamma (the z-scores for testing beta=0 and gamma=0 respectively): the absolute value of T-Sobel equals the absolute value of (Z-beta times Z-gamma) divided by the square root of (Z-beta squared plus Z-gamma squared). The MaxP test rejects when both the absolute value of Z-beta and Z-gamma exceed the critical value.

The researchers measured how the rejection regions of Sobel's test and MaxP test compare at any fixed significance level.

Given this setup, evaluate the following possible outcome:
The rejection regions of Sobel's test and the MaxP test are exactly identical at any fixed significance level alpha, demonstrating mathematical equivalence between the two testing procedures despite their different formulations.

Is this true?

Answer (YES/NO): NO